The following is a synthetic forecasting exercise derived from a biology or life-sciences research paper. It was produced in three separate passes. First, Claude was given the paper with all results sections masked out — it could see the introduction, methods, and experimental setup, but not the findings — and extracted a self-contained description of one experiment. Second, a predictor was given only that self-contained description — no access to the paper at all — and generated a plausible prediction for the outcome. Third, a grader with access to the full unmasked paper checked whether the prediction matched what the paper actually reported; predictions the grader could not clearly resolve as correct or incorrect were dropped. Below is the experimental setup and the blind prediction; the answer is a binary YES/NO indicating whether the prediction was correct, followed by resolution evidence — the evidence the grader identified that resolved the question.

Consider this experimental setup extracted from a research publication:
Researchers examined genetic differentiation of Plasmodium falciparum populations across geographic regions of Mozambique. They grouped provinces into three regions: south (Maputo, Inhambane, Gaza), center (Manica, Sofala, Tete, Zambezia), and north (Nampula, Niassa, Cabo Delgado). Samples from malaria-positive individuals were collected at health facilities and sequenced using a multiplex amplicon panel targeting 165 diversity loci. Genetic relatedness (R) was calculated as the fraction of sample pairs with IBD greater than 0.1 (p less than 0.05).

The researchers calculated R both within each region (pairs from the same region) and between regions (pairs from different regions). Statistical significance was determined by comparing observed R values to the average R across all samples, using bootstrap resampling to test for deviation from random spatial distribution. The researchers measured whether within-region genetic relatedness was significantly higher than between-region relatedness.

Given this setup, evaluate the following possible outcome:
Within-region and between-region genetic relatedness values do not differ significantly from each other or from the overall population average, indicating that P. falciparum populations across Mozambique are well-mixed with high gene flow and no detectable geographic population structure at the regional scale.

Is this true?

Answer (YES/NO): NO